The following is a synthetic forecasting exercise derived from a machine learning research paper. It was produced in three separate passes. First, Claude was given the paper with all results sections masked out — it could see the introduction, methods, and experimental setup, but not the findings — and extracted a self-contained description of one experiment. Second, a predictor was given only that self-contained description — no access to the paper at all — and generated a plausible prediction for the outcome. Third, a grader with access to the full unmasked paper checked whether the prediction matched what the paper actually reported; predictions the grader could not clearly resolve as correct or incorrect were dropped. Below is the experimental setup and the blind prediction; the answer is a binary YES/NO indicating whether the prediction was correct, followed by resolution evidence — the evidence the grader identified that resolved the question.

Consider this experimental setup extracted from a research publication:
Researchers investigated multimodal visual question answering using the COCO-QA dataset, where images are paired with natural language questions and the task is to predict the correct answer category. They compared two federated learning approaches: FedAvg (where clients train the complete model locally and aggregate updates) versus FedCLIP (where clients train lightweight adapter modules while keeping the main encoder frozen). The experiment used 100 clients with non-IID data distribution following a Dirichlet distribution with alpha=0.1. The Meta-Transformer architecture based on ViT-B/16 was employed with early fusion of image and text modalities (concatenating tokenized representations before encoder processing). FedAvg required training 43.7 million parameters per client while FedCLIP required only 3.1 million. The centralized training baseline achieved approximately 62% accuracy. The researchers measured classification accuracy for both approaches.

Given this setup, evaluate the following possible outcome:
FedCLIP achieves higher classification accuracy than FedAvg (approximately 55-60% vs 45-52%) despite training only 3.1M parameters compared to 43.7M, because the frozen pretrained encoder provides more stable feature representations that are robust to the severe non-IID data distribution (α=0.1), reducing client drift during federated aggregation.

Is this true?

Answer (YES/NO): NO